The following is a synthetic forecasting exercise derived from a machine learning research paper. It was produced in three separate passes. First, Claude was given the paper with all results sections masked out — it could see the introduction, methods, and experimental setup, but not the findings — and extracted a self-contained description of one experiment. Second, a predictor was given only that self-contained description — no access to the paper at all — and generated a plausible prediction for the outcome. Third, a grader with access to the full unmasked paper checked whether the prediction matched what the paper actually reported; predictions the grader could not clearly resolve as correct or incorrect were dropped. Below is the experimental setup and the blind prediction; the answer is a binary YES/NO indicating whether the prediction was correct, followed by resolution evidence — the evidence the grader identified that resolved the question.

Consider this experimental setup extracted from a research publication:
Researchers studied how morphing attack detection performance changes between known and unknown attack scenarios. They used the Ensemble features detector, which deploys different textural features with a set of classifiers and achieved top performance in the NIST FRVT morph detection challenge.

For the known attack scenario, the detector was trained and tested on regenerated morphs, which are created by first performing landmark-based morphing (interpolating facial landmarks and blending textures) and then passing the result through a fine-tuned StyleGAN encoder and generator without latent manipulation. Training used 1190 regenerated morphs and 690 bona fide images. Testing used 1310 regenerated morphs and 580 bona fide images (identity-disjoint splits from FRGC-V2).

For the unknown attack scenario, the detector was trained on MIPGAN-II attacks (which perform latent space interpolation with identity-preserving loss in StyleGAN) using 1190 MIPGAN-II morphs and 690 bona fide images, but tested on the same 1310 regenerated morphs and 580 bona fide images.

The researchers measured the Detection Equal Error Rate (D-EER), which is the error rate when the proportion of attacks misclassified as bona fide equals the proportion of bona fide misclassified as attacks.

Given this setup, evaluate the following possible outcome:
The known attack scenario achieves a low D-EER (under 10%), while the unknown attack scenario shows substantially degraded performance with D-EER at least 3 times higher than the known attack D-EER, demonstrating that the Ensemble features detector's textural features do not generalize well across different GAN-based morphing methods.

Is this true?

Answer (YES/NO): YES